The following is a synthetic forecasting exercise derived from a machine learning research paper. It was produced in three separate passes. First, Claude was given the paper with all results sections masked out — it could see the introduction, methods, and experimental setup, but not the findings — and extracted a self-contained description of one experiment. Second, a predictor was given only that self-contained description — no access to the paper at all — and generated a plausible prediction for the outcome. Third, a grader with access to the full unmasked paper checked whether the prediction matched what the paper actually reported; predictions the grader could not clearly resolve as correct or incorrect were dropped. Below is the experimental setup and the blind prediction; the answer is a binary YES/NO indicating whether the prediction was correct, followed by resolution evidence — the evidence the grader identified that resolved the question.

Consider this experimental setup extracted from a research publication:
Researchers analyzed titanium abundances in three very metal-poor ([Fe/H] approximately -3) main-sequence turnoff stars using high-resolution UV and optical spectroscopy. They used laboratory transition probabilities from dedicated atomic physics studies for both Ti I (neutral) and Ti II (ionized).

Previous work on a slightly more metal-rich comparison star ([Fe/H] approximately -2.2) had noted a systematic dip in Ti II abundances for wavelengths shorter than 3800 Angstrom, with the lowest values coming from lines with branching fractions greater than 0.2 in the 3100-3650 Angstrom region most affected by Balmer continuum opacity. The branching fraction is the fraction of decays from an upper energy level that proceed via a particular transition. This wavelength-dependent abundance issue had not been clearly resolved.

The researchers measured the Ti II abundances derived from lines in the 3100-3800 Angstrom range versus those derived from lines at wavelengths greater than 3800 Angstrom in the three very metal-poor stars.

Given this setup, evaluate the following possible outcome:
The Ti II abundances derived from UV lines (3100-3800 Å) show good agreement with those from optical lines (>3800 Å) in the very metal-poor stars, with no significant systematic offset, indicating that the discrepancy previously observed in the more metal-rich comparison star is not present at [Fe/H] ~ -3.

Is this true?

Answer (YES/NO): NO